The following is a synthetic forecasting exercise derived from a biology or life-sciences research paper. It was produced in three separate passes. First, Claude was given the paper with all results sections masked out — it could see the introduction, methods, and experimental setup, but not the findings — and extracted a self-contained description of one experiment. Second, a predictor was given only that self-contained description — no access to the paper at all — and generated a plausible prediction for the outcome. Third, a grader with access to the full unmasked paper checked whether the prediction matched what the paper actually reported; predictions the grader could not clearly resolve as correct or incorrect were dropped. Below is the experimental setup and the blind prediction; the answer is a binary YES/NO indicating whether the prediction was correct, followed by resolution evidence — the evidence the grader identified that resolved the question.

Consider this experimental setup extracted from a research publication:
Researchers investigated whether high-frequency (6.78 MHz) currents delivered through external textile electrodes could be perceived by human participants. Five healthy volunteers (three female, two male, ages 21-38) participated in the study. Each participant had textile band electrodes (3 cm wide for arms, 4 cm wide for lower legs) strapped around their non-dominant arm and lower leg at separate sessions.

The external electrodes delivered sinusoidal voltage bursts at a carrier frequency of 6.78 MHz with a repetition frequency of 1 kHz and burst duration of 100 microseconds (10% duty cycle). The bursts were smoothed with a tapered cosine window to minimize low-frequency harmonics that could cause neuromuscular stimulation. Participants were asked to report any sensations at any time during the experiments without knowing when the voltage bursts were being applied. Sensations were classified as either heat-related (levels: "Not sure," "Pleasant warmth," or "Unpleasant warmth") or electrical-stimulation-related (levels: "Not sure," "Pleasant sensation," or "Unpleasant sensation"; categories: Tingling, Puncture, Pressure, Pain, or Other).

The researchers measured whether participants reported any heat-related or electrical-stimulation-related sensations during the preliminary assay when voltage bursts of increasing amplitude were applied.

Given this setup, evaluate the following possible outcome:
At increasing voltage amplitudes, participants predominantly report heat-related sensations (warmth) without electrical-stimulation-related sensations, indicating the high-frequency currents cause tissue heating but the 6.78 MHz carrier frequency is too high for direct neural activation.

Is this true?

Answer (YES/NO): NO